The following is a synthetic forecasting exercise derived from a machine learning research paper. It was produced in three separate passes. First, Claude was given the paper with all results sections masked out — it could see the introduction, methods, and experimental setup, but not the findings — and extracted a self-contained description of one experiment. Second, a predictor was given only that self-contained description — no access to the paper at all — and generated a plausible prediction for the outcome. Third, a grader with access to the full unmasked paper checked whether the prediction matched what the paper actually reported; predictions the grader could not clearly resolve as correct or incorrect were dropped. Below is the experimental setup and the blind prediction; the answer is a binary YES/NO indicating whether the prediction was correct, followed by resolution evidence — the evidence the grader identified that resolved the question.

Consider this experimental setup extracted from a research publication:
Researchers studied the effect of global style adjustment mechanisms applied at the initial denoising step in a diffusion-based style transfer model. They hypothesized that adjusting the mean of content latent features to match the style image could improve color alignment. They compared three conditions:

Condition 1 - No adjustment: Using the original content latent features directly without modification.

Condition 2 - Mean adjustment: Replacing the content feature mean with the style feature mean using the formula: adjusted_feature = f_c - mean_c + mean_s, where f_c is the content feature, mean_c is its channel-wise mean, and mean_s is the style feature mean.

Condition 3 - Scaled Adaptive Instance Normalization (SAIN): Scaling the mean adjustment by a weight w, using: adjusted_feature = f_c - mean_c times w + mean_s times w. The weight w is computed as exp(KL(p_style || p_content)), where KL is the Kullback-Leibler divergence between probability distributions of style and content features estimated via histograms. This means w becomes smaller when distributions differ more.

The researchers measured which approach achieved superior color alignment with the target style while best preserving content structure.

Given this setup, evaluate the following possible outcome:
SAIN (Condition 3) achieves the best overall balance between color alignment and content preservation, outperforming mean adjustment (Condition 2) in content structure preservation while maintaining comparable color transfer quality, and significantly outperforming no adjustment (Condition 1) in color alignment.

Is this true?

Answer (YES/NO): YES